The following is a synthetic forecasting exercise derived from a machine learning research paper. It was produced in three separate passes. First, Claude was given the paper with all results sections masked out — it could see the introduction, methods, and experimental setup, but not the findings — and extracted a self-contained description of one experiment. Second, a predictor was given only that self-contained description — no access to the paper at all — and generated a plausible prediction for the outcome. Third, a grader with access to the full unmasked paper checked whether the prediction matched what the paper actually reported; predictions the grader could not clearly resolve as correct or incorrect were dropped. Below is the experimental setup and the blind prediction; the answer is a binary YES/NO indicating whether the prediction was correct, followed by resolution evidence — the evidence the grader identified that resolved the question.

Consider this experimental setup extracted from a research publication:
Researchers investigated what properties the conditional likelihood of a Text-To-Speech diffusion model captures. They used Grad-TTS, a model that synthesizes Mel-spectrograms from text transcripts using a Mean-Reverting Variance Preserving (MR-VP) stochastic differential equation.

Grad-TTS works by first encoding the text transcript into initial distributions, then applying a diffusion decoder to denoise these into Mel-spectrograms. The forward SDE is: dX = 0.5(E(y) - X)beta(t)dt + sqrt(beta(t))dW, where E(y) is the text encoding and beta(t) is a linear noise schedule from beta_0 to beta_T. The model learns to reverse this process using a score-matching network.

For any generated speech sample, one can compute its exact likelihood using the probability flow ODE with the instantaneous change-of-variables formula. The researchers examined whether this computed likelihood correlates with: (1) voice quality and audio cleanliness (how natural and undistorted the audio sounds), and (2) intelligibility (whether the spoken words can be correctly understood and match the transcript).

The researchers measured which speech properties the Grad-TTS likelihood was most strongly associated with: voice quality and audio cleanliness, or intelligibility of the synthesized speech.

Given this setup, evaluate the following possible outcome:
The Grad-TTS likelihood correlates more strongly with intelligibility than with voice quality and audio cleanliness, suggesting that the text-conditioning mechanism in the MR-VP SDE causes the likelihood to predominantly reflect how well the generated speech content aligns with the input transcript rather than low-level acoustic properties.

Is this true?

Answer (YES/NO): NO